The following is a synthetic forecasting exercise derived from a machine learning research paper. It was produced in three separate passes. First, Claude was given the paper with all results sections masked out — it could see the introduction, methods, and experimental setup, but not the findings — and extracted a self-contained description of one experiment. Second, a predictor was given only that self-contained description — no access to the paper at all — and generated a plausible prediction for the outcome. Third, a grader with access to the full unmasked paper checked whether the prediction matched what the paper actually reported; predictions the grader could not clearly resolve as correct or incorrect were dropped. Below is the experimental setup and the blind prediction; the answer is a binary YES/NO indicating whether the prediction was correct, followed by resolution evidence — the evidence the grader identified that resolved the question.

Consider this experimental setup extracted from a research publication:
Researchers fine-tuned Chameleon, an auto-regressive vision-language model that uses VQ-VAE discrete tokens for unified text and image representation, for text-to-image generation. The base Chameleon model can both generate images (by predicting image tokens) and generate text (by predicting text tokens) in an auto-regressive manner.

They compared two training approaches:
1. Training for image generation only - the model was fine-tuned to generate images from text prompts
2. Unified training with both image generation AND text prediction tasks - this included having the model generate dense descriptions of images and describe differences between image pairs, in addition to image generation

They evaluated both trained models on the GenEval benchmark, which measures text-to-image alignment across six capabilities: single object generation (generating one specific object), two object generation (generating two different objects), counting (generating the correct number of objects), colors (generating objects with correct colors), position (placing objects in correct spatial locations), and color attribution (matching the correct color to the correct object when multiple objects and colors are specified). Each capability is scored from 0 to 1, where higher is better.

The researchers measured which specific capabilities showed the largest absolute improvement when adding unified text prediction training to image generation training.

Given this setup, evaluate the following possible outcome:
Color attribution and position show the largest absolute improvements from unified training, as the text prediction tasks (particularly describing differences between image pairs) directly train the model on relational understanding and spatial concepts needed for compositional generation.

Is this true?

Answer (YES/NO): NO